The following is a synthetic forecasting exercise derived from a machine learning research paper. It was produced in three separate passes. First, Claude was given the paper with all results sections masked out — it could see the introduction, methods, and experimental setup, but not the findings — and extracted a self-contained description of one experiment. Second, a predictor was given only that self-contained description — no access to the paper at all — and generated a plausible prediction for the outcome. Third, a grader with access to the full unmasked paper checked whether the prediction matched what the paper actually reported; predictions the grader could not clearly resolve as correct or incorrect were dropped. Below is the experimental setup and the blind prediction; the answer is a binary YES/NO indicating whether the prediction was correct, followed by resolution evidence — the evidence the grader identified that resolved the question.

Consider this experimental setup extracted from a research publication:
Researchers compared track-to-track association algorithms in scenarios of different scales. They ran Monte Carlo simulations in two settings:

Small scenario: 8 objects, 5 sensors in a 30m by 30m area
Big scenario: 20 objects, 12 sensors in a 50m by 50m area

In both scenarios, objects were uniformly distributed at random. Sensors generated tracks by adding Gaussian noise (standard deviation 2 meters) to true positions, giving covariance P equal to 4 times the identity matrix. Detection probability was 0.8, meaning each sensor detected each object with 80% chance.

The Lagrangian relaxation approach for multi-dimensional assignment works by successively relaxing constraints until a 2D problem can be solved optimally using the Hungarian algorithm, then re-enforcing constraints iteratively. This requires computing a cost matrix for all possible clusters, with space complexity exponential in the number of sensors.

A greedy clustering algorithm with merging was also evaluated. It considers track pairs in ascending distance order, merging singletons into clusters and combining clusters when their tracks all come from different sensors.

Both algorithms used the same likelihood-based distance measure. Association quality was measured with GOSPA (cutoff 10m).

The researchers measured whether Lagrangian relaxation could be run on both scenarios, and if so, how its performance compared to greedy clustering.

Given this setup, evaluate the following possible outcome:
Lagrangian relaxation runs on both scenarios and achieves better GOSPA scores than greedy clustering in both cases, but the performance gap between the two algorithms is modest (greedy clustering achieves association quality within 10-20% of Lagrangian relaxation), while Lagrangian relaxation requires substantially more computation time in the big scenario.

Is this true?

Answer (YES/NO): NO